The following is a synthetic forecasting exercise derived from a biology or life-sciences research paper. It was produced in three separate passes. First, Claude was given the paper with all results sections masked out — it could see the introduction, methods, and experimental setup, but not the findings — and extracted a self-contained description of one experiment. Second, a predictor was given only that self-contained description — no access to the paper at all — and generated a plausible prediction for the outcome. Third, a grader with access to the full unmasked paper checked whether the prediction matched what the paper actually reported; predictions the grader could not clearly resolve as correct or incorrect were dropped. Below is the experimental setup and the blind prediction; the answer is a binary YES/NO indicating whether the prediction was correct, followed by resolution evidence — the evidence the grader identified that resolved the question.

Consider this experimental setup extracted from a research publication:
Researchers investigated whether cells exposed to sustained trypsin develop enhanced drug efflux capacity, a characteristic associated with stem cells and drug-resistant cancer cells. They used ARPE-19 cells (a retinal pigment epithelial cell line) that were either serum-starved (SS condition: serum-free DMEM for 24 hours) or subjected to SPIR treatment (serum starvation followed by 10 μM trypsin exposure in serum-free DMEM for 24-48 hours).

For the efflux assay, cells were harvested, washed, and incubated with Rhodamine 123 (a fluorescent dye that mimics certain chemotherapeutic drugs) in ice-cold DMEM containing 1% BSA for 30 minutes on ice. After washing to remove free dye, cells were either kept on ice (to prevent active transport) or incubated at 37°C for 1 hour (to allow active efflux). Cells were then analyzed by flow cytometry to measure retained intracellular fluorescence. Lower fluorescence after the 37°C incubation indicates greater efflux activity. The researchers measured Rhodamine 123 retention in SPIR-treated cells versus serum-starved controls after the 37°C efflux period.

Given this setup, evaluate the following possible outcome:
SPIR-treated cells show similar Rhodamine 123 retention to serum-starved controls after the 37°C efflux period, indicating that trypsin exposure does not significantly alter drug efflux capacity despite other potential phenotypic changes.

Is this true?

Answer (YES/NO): NO